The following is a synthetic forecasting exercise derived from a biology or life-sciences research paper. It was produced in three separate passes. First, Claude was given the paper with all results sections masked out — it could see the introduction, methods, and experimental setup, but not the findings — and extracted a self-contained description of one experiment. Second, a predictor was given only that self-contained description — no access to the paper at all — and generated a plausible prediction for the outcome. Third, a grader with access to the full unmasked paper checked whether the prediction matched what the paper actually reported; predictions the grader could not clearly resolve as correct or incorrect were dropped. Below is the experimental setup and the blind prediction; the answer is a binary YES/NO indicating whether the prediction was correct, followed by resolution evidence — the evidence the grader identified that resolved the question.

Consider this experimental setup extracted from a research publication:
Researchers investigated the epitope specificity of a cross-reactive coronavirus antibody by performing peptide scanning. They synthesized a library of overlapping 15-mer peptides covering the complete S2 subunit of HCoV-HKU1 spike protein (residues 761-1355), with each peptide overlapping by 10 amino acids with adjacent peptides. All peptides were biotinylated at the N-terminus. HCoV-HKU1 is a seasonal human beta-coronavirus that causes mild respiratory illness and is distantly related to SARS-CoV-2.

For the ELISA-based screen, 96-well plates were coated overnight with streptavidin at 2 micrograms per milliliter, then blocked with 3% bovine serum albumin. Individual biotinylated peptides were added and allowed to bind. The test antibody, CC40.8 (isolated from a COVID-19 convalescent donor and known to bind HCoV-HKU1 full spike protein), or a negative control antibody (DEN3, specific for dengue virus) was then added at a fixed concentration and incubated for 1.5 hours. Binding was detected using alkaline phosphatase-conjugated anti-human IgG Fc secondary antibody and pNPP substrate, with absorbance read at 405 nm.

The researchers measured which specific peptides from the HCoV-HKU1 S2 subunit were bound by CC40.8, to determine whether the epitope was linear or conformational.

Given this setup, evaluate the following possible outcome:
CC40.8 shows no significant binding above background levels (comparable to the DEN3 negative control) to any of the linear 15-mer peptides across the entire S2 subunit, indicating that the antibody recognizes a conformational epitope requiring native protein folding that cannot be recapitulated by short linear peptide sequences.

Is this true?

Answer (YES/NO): NO